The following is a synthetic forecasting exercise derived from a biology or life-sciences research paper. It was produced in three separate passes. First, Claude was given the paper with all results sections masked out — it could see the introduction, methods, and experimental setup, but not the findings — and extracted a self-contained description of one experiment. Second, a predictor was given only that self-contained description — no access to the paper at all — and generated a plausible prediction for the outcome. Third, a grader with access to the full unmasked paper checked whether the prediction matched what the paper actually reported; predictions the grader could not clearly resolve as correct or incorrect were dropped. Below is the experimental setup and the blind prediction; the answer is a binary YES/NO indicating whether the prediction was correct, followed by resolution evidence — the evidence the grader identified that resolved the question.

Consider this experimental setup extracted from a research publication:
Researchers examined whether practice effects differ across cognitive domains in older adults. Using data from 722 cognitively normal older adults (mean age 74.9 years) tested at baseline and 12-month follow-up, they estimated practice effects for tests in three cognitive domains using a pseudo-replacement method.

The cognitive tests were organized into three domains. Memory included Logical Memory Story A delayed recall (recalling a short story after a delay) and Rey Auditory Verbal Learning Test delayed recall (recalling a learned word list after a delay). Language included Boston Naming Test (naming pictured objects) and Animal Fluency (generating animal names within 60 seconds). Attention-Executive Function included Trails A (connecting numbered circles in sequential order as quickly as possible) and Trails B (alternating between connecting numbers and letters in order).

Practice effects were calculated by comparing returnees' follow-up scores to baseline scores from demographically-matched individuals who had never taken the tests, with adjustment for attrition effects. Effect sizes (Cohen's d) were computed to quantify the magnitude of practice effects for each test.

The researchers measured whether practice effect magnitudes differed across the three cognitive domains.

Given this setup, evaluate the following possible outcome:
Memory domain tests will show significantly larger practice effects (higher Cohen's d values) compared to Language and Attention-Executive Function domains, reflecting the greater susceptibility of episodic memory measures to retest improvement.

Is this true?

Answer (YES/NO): NO